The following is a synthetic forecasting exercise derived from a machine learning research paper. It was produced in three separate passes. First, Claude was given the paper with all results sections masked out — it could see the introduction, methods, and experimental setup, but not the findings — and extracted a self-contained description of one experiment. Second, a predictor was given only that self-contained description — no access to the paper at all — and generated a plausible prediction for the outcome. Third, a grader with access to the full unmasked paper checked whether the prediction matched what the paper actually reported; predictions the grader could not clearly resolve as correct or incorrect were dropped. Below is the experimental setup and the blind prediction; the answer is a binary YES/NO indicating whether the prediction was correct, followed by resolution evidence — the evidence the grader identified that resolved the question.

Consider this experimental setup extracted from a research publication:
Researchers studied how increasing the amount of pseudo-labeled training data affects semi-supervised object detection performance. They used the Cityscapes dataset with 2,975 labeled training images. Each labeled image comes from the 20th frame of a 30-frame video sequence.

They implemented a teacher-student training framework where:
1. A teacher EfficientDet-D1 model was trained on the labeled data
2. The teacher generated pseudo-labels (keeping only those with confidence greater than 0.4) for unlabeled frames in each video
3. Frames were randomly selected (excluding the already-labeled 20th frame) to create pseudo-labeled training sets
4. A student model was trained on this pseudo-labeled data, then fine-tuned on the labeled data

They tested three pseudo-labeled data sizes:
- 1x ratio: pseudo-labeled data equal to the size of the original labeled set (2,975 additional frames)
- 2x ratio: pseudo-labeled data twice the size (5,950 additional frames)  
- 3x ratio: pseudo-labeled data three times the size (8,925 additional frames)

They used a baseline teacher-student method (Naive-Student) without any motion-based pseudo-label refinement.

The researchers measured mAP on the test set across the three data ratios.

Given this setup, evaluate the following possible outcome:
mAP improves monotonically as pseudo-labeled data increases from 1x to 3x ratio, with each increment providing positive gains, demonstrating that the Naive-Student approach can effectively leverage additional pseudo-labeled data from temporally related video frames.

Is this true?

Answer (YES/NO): NO